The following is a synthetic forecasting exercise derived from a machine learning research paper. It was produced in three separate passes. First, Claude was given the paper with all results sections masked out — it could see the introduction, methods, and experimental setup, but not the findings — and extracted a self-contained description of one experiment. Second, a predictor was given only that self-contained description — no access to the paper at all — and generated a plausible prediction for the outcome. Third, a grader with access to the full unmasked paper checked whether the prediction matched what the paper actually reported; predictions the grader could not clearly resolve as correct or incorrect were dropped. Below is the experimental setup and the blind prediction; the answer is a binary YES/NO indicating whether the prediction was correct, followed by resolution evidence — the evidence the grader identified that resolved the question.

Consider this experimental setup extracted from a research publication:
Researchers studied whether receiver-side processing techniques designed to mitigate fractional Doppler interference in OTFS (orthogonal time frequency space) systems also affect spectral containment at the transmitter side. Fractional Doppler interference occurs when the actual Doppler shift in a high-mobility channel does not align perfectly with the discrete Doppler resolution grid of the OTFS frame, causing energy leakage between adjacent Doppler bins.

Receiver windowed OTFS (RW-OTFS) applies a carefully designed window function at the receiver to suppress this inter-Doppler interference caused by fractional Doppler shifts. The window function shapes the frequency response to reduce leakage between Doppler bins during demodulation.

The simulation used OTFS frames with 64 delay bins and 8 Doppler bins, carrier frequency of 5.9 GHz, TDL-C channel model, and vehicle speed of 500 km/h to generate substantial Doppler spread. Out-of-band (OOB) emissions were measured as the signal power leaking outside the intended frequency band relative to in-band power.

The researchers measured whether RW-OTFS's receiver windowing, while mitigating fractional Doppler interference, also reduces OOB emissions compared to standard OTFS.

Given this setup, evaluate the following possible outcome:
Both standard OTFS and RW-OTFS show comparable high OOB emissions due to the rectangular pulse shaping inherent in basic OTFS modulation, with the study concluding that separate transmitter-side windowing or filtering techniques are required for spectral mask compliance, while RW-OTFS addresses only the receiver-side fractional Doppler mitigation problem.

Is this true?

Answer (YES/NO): NO